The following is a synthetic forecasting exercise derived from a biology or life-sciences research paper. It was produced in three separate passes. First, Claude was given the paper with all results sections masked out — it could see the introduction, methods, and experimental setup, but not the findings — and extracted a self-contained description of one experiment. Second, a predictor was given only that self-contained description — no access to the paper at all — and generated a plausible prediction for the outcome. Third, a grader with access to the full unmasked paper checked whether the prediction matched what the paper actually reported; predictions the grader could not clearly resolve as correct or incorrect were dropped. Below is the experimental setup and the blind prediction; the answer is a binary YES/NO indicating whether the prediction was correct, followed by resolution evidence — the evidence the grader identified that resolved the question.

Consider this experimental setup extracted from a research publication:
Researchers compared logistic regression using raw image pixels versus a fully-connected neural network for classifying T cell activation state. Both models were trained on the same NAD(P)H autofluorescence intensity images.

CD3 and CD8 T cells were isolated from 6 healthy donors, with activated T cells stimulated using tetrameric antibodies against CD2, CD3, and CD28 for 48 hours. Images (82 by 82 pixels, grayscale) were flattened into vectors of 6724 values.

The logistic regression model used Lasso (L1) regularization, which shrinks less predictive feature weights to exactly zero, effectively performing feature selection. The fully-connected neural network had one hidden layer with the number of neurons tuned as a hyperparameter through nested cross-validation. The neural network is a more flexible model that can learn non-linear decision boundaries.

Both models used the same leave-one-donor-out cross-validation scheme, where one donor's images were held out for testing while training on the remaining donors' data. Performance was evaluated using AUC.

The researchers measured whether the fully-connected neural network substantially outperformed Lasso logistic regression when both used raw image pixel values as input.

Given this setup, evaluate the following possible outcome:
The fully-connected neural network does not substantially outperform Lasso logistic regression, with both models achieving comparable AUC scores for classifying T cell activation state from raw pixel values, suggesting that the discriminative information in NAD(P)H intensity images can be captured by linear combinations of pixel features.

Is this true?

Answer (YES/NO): NO